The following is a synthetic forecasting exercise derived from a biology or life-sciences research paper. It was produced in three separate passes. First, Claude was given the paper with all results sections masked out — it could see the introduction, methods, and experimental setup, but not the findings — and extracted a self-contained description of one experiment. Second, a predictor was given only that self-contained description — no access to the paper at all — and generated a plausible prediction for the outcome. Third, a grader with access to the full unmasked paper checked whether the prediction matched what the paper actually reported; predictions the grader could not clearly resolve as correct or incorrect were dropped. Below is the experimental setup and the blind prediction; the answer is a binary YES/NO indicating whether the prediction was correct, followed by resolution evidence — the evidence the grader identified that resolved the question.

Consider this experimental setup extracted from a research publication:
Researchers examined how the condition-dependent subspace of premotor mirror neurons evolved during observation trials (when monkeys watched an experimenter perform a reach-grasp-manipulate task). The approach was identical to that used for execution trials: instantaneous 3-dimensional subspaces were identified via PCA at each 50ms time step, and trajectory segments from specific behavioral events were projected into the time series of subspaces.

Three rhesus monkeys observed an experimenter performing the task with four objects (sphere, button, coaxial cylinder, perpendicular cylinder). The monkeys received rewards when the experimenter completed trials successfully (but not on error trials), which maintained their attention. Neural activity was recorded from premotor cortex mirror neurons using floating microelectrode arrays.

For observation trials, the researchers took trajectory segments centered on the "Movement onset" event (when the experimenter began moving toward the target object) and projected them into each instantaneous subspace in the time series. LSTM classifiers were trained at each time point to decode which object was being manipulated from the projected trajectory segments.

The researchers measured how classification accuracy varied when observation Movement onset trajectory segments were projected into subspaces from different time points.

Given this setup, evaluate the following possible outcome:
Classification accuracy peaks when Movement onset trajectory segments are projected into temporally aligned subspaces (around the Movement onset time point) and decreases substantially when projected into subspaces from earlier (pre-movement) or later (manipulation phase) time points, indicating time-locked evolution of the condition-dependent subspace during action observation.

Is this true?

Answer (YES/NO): YES